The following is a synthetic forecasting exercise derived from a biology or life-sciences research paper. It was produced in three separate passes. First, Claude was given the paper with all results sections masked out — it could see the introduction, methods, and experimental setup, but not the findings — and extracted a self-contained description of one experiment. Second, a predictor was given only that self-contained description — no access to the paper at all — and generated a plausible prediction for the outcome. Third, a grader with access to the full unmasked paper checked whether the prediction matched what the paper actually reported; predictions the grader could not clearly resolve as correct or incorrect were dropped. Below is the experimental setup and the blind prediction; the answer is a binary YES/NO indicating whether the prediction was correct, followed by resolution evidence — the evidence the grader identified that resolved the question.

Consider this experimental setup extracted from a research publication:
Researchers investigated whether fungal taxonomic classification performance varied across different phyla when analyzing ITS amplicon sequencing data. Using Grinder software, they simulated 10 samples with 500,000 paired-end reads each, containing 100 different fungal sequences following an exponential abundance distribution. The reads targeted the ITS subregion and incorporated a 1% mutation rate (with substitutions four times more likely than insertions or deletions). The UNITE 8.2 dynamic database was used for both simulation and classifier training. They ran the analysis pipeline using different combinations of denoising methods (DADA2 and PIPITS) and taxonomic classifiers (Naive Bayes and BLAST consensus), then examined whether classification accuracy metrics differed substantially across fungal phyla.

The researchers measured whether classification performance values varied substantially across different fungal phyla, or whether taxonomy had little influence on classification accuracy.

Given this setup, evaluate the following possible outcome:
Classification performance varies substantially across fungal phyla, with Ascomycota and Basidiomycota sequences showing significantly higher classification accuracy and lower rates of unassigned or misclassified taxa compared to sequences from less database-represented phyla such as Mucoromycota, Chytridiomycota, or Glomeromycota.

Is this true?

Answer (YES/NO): NO